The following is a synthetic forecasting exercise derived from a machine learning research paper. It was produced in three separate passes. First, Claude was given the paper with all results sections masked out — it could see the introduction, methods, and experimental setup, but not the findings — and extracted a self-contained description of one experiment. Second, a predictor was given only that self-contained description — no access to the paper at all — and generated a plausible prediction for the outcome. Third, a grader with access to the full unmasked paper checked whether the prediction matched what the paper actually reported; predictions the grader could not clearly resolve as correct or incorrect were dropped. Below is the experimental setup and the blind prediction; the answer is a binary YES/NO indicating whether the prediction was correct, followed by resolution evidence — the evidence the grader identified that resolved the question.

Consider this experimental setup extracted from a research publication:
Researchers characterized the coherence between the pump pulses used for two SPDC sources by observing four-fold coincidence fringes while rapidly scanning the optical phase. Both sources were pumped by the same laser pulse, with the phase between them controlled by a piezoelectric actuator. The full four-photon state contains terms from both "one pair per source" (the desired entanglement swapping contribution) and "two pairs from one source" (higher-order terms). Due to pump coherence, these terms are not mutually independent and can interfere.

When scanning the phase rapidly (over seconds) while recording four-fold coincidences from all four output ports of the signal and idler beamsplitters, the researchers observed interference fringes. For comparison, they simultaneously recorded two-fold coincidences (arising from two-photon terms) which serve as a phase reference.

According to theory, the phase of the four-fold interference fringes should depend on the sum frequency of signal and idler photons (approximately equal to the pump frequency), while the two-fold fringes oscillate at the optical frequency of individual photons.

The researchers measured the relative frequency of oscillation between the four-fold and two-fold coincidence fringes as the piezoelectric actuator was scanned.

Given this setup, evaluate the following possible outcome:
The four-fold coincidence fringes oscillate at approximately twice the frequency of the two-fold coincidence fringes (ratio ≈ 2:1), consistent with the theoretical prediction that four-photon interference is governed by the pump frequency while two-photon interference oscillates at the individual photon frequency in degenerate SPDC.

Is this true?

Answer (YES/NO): YES